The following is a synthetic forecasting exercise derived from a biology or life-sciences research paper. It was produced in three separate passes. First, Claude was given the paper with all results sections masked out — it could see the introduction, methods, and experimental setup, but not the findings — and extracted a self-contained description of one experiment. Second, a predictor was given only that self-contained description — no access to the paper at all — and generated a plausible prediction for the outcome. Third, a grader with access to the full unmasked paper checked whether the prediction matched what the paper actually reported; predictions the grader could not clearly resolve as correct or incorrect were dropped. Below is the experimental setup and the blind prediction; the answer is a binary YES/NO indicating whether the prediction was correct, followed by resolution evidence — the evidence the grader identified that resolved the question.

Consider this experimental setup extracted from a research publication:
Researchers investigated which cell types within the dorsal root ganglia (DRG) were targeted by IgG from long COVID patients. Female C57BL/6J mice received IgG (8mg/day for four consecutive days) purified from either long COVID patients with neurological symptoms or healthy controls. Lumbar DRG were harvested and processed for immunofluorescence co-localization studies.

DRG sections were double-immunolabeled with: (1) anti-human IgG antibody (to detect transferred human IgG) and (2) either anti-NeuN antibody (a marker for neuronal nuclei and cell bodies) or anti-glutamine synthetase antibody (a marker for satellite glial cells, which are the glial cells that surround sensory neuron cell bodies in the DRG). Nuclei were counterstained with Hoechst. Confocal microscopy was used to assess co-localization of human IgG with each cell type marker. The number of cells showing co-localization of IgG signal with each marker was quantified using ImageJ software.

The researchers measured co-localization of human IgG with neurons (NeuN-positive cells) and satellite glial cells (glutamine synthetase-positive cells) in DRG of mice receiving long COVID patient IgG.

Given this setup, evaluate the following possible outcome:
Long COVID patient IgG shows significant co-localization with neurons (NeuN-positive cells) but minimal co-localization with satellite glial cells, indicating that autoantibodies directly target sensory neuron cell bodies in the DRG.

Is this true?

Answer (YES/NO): YES